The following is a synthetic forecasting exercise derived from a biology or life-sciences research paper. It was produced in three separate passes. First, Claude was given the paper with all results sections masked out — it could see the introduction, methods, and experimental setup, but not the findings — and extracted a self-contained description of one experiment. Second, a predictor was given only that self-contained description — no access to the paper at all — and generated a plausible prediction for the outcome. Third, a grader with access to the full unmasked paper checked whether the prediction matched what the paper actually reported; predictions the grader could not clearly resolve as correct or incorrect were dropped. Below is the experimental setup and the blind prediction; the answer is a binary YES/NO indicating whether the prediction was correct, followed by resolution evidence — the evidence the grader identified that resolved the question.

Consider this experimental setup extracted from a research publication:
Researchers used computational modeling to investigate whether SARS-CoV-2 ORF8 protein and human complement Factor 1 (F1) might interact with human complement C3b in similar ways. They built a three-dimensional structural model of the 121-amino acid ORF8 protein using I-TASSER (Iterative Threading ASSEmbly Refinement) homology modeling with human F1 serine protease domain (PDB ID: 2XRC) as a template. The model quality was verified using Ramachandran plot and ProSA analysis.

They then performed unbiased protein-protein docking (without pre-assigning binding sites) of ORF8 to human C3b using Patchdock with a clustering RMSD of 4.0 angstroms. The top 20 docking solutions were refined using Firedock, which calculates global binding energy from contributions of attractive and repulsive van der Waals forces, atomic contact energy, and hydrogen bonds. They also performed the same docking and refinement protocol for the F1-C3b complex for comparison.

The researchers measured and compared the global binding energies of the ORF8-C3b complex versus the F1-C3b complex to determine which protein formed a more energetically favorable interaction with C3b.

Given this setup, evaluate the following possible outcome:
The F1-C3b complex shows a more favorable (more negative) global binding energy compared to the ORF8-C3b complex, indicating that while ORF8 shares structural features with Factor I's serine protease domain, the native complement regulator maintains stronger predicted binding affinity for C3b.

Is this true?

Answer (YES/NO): NO